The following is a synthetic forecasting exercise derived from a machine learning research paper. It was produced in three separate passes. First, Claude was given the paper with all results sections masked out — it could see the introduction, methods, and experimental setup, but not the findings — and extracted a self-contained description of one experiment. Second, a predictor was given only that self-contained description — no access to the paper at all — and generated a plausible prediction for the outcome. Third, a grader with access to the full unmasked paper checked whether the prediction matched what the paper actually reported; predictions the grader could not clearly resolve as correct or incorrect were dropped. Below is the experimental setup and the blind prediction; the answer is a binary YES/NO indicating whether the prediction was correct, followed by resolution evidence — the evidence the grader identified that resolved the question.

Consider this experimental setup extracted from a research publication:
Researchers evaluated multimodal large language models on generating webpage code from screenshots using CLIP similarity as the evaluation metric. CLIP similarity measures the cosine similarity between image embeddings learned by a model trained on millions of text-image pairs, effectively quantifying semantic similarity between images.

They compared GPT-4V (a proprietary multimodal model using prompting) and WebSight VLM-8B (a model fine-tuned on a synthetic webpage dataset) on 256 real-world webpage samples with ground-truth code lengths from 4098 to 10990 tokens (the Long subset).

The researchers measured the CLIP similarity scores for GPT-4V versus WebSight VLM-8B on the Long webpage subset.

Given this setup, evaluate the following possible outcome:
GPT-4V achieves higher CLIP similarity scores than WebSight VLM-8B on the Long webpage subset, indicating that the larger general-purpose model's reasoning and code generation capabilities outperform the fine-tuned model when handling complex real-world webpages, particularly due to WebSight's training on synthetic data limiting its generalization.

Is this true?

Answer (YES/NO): YES